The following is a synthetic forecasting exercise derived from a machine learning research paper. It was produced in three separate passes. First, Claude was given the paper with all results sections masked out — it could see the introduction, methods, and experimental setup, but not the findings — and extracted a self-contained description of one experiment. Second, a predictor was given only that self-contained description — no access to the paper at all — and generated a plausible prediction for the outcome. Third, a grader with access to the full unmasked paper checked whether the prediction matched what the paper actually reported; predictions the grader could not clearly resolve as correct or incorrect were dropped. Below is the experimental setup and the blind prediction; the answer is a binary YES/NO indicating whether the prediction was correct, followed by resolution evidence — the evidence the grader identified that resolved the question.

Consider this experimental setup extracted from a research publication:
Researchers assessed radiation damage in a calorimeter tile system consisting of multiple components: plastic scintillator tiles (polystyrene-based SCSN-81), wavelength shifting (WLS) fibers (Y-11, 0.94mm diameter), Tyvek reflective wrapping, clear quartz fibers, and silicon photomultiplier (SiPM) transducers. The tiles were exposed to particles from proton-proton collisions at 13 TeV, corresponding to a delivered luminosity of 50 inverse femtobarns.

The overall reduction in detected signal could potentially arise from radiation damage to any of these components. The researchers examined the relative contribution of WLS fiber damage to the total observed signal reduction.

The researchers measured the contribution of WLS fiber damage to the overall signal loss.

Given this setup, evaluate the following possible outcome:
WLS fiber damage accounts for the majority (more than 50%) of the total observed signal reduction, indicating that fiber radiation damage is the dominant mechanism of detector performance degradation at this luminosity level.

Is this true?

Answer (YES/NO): NO